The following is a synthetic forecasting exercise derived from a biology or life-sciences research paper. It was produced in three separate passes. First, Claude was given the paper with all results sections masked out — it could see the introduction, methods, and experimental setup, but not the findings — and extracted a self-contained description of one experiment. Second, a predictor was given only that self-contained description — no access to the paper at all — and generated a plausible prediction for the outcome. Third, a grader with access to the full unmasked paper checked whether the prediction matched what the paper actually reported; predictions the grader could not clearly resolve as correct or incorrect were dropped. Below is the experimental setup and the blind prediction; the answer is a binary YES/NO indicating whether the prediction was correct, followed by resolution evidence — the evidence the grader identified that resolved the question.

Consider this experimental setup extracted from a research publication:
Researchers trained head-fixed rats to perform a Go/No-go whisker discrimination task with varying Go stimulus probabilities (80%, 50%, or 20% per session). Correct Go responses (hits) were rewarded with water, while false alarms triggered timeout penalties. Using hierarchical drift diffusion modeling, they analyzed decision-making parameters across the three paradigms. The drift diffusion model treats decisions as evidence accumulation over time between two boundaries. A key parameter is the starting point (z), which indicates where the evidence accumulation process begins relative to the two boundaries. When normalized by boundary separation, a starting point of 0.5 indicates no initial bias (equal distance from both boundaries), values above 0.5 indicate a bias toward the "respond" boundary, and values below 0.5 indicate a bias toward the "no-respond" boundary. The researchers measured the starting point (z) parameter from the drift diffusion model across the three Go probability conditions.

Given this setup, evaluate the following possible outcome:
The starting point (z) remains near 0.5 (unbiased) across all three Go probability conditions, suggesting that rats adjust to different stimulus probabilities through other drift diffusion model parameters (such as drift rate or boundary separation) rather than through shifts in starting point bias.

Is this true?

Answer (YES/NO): NO